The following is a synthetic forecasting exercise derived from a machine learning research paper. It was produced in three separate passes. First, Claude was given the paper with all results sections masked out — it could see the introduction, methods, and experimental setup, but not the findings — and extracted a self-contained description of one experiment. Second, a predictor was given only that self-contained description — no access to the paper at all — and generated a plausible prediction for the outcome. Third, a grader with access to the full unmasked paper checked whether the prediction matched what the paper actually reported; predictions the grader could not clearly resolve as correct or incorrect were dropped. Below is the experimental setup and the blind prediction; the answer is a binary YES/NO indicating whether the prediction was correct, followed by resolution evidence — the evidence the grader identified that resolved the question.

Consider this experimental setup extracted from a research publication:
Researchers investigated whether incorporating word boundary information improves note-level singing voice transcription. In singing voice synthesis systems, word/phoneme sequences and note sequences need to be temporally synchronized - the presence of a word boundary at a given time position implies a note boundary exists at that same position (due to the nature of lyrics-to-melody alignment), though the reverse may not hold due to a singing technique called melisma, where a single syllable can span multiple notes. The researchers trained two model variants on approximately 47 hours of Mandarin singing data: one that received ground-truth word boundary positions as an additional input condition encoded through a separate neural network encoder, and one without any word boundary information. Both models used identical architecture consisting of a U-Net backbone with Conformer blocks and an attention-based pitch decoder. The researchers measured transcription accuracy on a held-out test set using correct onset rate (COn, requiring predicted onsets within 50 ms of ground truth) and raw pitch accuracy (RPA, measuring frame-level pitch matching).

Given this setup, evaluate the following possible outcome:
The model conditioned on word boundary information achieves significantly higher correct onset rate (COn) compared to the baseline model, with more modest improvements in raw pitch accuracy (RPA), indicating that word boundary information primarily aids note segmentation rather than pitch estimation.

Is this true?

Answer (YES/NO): NO